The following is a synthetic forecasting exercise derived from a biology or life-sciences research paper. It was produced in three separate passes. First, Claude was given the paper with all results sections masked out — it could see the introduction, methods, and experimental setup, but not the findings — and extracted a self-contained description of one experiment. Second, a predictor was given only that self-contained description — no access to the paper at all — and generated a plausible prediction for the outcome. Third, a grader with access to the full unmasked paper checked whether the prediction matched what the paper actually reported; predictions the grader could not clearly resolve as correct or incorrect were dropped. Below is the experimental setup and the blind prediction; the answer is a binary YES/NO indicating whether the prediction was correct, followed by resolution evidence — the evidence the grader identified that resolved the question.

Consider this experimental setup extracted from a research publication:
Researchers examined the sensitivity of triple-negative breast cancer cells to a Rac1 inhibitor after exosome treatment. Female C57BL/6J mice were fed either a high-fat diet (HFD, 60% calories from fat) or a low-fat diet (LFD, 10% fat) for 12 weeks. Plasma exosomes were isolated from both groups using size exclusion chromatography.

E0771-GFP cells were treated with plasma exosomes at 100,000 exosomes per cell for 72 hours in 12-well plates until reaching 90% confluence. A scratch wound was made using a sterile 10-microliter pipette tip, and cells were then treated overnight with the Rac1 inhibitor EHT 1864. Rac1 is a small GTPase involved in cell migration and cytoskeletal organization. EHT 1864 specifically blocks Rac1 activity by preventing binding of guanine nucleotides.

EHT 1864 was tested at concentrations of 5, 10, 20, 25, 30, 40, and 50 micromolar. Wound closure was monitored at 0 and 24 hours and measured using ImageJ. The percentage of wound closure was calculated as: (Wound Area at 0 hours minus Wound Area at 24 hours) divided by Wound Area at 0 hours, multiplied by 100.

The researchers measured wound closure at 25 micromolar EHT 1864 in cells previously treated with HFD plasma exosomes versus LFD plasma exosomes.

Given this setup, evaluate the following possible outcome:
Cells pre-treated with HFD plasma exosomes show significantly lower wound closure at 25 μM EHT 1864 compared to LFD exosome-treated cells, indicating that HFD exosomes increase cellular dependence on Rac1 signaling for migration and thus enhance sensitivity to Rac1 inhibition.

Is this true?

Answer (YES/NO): NO